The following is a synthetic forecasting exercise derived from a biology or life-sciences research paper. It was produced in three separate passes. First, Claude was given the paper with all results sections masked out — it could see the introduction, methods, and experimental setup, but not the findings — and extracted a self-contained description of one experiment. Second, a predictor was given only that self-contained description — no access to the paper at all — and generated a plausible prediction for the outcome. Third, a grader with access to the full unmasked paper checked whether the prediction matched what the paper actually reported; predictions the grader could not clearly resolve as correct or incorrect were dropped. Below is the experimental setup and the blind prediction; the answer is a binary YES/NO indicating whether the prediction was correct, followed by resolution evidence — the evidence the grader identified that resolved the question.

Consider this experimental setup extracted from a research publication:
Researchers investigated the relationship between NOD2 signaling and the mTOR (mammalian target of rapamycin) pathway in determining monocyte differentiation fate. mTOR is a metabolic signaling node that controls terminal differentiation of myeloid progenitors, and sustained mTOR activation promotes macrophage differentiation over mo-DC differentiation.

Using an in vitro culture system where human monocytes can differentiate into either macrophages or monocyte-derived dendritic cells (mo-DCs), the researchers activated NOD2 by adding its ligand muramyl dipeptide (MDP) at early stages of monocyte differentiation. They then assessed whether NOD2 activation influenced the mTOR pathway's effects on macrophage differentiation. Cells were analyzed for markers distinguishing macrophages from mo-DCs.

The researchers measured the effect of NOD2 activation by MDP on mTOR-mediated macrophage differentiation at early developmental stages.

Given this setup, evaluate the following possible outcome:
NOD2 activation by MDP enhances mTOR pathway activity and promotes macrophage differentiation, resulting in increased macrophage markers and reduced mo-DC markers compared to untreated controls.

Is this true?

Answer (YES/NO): NO